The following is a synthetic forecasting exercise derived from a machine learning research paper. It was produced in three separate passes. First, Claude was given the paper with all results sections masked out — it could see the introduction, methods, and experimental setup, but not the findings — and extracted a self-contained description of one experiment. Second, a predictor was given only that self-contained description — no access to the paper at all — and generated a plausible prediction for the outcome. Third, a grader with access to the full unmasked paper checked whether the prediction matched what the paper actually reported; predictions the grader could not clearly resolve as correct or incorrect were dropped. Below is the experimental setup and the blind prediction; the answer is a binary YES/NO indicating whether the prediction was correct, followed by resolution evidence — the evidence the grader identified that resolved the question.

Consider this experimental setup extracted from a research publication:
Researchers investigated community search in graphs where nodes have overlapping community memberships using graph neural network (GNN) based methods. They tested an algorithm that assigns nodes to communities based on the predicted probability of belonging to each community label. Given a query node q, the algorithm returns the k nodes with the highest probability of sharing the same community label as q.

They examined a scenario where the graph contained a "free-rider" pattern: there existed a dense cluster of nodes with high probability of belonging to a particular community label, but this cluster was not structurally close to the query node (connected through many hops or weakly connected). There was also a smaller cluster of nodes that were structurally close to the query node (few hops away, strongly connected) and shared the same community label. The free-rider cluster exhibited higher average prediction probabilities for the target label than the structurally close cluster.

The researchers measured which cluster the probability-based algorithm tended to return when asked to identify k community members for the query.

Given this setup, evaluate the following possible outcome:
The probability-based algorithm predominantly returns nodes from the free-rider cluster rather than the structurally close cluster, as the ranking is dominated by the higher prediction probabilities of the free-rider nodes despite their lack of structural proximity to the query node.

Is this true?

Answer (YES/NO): YES